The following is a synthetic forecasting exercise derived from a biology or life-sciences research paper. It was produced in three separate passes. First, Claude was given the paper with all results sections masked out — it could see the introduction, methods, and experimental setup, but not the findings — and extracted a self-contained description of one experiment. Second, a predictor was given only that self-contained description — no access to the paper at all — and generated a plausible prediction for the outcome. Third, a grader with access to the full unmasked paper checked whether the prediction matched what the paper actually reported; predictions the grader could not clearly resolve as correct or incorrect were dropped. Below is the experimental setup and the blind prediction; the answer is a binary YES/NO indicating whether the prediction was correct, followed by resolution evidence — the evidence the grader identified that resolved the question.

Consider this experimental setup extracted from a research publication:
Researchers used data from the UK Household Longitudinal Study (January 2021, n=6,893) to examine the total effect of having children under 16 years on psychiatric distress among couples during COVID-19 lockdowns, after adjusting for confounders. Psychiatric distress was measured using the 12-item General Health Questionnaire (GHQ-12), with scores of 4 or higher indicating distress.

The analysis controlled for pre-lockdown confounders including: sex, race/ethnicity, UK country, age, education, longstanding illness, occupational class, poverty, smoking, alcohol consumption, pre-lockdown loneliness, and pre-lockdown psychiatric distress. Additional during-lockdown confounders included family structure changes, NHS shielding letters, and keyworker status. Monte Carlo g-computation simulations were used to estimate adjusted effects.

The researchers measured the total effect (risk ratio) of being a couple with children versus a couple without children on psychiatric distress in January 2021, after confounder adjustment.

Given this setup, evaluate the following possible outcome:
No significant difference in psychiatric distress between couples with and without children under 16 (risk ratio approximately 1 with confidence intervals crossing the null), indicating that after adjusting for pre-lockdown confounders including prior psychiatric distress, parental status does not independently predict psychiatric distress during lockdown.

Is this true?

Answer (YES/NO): NO